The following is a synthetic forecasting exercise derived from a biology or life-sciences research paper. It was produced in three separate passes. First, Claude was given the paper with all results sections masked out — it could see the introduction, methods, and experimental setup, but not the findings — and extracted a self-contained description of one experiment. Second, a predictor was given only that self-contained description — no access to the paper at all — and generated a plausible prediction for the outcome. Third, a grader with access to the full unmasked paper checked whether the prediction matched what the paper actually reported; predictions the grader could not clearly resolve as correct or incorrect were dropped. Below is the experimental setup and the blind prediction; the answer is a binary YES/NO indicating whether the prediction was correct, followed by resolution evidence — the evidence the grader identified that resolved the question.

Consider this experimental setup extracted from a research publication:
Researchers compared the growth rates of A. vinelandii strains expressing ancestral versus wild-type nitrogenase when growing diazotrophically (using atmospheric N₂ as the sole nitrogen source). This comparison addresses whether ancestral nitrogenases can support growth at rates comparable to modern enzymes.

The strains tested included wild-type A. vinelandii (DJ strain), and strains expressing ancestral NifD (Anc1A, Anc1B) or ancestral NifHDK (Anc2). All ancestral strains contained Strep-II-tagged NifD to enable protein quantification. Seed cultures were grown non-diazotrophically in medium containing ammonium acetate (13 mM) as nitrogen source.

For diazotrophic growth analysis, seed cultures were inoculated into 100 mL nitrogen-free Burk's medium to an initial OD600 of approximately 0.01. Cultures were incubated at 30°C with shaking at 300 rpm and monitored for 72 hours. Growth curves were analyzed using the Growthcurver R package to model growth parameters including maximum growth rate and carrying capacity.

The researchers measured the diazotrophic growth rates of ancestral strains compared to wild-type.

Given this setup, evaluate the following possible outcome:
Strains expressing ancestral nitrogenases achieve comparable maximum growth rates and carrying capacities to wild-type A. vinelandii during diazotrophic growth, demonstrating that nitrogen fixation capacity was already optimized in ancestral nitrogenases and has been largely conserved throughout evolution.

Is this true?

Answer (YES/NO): NO